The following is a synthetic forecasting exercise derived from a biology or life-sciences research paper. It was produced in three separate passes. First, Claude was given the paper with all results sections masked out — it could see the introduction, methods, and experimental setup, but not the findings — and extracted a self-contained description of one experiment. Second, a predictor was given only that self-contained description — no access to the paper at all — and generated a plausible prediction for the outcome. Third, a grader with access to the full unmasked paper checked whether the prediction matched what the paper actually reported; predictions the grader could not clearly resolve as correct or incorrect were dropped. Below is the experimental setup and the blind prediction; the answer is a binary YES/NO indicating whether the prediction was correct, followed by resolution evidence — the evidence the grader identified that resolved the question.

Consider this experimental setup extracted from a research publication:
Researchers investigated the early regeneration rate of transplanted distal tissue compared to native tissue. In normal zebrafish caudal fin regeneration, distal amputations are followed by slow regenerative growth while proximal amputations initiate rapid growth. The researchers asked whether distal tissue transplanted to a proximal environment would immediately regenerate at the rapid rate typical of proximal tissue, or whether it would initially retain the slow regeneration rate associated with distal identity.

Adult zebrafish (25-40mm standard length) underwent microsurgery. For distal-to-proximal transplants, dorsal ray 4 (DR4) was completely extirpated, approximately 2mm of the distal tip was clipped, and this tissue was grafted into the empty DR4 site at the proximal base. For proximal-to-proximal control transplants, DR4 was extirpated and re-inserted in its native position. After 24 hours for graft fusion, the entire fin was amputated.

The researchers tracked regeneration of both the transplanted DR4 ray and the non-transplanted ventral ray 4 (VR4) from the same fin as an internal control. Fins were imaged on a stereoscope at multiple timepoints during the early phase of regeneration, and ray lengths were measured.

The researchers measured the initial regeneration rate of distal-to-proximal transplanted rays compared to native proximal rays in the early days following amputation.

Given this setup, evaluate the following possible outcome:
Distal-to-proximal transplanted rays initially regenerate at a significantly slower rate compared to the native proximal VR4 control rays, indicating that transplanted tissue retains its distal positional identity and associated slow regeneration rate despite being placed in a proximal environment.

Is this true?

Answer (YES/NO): YES